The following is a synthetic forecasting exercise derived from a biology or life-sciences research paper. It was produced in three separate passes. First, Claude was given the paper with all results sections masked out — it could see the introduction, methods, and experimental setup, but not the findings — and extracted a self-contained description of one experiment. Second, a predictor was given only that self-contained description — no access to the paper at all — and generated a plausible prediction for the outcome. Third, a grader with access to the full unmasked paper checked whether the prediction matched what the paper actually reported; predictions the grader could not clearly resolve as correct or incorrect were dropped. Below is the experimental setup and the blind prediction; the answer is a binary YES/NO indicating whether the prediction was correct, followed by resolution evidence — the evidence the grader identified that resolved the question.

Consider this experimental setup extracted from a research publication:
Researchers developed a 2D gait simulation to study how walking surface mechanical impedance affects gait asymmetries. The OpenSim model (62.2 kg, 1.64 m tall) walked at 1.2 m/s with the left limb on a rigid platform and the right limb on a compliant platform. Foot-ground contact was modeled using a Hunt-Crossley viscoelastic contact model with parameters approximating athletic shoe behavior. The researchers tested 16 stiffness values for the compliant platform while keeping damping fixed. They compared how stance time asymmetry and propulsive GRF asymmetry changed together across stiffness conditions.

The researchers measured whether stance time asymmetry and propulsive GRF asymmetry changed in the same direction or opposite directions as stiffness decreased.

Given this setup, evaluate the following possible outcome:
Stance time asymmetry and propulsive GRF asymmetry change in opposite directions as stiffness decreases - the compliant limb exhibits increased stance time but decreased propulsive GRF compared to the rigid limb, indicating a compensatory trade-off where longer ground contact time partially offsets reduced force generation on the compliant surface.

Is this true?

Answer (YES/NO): NO